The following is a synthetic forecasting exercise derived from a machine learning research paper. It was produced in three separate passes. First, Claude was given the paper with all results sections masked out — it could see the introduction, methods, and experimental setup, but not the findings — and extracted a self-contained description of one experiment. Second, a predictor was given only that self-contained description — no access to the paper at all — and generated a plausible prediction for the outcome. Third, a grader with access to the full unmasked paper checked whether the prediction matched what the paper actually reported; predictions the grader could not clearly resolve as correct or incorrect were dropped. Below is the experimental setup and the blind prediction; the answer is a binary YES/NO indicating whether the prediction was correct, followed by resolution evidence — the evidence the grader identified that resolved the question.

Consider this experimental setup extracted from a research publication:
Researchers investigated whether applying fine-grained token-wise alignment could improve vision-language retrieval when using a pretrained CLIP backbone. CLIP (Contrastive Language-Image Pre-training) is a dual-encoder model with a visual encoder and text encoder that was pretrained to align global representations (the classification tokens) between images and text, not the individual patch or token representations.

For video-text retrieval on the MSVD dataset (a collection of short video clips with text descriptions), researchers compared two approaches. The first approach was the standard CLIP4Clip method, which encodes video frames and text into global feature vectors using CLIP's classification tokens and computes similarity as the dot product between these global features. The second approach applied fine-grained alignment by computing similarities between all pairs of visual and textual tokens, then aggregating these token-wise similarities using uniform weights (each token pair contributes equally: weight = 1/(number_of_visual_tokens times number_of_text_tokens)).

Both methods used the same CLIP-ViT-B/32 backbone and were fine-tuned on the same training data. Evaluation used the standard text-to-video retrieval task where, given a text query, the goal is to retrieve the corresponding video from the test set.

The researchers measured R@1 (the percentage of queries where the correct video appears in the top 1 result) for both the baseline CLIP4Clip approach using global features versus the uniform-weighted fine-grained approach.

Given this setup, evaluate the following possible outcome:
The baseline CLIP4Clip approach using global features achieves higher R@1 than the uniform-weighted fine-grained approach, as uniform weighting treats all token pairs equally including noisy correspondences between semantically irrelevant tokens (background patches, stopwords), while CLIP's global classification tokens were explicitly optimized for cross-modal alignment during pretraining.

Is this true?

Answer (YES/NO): YES